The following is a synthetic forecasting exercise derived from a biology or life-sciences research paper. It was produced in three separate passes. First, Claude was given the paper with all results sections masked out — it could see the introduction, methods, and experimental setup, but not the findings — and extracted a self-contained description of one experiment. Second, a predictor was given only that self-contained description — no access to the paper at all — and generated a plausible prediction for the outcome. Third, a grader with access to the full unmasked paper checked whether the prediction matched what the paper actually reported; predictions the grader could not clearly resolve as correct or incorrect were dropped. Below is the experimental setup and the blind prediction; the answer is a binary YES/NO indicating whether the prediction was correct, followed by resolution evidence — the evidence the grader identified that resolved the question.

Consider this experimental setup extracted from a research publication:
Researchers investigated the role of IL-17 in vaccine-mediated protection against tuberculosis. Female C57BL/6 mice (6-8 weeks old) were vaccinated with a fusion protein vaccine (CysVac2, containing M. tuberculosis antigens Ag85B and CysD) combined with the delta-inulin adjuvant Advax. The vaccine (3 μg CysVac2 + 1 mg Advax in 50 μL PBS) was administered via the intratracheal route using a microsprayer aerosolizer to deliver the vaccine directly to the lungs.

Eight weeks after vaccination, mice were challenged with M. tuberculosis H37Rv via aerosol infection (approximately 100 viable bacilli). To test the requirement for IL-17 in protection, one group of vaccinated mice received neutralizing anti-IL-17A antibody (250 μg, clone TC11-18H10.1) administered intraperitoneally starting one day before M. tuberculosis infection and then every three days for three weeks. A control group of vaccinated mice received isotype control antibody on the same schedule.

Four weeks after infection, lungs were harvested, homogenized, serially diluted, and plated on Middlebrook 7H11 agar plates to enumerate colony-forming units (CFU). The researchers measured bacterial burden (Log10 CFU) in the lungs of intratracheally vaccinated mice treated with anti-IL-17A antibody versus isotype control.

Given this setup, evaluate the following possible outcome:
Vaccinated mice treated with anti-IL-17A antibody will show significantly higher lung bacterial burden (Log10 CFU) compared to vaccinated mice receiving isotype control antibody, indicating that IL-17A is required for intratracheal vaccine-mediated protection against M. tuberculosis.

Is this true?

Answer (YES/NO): YES